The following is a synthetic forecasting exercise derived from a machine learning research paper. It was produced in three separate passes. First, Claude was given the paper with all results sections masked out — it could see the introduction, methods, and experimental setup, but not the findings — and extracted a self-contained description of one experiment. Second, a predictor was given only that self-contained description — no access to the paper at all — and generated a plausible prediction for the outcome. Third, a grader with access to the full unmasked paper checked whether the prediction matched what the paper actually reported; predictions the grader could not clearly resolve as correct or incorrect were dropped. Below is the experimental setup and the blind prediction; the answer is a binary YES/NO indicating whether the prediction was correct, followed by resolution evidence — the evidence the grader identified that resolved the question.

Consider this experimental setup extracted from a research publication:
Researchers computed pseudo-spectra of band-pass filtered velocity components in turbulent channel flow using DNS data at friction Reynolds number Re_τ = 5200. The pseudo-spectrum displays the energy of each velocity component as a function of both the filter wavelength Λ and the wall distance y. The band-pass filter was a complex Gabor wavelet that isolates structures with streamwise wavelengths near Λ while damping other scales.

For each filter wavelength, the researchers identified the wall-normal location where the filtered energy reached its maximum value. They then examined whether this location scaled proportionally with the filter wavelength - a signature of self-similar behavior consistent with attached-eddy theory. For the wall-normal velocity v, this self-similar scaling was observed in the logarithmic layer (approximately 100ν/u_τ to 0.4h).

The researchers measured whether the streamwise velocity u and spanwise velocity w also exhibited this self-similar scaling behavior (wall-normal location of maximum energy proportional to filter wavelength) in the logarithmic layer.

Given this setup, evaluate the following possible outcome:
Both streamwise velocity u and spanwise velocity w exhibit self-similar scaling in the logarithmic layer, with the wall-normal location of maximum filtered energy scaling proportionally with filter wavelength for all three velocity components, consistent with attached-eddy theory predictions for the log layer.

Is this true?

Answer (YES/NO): YES